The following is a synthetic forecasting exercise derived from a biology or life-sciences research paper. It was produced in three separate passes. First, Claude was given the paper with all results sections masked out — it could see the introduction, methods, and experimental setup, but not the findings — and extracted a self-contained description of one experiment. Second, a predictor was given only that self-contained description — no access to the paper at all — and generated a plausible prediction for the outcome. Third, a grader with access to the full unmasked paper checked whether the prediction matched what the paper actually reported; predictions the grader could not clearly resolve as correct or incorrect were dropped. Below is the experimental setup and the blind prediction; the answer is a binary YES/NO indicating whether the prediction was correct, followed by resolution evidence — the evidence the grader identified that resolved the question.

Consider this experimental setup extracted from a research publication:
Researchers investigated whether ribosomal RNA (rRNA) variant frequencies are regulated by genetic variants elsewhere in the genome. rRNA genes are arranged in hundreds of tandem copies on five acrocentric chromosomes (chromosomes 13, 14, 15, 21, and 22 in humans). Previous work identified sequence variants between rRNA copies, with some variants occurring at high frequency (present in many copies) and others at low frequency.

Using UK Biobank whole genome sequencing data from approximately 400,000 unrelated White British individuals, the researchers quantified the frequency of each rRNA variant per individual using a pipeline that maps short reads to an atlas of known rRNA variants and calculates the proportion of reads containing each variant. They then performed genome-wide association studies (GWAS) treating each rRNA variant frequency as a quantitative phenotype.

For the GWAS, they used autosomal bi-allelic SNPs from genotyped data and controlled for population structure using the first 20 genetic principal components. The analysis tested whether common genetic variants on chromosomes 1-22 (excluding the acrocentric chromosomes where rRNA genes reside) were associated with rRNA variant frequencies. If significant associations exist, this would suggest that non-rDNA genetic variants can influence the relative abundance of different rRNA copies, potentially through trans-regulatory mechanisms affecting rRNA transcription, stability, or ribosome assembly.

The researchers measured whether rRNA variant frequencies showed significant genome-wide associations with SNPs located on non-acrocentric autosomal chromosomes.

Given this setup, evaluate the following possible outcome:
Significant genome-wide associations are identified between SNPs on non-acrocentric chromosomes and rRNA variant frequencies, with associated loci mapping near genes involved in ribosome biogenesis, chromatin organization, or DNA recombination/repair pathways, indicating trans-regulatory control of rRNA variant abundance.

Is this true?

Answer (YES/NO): NO